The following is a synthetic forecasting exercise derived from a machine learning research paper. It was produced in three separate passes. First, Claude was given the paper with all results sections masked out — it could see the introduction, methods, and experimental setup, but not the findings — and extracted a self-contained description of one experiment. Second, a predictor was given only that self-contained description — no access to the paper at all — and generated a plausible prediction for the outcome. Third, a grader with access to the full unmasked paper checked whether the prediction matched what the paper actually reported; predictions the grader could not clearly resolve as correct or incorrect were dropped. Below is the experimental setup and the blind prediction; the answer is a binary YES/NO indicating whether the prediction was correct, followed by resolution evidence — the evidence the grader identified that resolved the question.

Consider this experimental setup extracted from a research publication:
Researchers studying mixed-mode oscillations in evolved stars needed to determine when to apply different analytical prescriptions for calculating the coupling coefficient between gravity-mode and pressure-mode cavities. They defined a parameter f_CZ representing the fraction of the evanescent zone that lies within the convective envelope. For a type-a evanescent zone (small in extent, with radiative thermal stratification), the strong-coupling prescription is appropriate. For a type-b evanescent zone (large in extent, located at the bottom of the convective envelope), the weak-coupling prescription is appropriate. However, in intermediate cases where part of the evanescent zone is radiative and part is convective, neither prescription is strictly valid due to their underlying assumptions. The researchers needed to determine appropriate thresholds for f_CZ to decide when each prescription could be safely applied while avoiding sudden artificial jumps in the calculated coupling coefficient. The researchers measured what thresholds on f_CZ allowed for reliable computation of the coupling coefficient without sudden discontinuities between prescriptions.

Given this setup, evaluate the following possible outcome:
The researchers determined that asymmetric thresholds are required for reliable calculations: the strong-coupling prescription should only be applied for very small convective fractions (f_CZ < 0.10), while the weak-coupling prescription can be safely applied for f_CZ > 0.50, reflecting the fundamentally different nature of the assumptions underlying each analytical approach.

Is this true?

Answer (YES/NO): NO